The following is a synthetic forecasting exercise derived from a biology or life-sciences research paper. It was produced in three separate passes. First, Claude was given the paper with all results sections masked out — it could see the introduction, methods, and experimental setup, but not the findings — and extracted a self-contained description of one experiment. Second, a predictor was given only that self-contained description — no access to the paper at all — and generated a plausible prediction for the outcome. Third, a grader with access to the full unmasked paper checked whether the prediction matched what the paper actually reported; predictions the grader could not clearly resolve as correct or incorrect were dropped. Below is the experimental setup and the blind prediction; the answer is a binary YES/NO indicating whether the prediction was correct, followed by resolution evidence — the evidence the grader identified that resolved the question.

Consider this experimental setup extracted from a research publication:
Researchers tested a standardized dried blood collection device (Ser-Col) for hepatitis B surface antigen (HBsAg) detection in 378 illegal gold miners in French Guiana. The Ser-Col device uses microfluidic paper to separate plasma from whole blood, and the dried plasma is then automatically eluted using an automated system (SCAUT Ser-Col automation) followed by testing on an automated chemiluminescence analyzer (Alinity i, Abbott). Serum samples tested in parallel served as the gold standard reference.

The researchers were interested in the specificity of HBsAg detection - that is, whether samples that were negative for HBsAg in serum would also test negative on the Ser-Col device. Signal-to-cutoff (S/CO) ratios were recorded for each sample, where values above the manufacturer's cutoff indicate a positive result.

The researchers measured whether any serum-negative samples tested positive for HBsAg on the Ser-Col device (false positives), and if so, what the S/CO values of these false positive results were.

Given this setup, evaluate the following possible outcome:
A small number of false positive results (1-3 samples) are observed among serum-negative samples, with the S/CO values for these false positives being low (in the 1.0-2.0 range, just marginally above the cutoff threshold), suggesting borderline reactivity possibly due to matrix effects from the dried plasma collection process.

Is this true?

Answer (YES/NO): YES